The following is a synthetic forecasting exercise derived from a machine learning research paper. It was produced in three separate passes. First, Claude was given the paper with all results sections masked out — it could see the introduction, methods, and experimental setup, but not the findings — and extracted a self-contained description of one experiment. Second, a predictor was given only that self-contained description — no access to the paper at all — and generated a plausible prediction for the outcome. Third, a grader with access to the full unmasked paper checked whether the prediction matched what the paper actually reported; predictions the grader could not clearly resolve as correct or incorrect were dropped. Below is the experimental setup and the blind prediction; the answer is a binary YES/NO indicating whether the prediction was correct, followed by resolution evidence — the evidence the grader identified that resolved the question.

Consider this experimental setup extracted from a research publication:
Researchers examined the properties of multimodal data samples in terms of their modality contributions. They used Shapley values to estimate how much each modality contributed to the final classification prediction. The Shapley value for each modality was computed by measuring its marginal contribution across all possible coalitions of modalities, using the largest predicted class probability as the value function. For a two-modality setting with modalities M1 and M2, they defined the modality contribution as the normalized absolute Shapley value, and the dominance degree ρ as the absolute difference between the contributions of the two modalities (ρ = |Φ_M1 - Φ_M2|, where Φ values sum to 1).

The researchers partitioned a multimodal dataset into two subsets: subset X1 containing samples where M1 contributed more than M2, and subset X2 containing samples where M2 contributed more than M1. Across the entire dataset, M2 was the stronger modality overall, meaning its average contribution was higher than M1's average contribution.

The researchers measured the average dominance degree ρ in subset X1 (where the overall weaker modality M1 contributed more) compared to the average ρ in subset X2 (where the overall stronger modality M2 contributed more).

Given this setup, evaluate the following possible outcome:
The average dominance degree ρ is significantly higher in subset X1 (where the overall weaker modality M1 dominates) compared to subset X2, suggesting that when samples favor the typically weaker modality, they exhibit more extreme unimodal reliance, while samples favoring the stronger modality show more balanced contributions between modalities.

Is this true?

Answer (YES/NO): NO